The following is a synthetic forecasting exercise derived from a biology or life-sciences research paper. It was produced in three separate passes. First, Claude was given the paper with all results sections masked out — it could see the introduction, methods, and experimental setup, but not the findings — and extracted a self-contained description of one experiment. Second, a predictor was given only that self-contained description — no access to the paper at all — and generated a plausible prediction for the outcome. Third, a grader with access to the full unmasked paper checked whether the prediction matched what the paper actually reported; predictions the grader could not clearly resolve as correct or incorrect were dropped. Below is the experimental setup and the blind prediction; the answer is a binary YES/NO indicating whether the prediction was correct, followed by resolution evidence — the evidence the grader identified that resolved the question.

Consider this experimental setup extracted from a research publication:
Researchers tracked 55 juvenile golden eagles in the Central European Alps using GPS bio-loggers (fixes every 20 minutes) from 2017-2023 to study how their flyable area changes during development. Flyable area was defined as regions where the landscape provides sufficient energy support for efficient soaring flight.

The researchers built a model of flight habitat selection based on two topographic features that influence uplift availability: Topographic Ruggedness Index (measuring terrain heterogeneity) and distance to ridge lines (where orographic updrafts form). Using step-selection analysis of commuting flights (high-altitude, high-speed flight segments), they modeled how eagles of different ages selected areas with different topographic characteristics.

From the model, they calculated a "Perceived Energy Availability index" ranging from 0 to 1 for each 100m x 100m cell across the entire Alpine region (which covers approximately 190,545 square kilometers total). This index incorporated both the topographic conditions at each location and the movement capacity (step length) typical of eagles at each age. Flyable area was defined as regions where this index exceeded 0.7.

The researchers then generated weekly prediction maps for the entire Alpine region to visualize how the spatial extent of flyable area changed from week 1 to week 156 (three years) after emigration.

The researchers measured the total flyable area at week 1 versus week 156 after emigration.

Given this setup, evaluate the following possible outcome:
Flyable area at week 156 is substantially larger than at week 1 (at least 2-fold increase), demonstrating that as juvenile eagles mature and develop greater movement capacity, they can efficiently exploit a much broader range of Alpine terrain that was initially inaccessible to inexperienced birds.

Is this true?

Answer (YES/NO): YES